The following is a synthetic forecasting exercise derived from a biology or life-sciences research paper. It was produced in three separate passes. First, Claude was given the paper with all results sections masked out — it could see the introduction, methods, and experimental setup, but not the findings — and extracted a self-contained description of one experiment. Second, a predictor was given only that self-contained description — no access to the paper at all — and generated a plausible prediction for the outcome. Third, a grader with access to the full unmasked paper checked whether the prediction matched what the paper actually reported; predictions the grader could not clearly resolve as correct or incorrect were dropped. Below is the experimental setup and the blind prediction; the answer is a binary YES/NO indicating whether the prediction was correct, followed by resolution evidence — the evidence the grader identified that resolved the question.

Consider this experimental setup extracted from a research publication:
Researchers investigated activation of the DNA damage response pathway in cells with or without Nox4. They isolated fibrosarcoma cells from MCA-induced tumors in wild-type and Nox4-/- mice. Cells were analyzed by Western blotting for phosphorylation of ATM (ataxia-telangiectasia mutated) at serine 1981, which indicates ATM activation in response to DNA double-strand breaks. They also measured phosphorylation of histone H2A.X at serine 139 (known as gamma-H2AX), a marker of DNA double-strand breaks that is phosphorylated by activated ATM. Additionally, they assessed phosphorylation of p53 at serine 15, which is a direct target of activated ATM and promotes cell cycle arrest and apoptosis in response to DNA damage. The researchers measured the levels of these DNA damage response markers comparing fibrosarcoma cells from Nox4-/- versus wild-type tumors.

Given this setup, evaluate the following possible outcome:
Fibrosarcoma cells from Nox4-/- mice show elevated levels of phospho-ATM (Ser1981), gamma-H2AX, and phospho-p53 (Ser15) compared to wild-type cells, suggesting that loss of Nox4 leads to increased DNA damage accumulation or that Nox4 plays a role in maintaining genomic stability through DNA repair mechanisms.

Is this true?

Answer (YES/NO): NO